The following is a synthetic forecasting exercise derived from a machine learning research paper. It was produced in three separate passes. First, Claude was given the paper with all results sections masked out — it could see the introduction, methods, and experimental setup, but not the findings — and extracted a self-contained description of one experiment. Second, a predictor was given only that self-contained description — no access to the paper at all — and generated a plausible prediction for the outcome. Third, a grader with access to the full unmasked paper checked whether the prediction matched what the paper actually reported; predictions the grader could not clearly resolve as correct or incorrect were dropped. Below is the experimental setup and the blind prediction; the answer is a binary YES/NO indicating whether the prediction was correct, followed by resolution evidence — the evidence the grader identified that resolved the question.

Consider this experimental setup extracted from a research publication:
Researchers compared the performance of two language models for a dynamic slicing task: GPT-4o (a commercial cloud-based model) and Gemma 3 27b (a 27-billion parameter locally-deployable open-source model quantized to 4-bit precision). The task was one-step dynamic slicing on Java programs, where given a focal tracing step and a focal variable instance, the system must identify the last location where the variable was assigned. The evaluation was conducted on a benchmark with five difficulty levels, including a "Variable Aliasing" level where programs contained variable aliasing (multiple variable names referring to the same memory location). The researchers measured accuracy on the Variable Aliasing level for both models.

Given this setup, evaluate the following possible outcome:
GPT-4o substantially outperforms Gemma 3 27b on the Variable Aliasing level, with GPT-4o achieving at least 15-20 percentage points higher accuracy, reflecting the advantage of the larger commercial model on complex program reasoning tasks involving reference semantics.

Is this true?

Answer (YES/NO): NO